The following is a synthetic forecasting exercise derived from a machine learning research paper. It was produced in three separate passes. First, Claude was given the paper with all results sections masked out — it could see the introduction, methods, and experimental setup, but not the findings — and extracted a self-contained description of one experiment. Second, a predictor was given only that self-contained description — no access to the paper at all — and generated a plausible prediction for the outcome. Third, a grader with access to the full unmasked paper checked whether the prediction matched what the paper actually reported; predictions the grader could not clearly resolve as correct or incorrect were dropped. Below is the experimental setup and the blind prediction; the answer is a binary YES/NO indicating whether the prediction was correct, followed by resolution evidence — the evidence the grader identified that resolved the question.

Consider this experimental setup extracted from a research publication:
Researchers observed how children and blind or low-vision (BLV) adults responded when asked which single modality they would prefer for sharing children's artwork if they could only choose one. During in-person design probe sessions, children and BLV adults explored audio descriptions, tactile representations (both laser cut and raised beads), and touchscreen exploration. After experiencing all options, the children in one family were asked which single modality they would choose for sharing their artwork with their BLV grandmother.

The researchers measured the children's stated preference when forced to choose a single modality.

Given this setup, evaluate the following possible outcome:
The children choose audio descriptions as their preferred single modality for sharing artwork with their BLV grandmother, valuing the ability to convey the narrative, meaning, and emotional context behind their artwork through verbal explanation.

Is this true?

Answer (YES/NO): NO